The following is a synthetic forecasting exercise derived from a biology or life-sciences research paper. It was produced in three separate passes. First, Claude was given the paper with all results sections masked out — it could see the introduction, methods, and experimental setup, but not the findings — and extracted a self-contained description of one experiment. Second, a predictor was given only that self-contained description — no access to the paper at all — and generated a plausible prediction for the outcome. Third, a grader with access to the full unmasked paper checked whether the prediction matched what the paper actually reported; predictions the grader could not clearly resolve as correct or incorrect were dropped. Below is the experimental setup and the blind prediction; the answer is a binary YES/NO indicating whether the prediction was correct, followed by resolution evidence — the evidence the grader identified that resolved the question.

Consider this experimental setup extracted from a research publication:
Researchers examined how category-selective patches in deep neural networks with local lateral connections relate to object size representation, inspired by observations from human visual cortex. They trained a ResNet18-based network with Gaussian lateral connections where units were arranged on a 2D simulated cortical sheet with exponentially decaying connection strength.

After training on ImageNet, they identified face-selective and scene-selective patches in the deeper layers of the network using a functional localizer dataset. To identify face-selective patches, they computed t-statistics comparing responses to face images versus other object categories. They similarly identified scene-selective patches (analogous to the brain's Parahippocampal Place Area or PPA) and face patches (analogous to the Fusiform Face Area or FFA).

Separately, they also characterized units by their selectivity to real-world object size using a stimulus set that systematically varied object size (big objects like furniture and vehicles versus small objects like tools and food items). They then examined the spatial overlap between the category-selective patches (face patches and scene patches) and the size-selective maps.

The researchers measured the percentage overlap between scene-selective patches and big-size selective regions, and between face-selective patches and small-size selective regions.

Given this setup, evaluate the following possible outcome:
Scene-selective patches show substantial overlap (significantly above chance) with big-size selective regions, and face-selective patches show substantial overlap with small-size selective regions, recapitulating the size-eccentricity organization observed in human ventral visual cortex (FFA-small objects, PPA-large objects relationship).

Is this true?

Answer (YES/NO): YES